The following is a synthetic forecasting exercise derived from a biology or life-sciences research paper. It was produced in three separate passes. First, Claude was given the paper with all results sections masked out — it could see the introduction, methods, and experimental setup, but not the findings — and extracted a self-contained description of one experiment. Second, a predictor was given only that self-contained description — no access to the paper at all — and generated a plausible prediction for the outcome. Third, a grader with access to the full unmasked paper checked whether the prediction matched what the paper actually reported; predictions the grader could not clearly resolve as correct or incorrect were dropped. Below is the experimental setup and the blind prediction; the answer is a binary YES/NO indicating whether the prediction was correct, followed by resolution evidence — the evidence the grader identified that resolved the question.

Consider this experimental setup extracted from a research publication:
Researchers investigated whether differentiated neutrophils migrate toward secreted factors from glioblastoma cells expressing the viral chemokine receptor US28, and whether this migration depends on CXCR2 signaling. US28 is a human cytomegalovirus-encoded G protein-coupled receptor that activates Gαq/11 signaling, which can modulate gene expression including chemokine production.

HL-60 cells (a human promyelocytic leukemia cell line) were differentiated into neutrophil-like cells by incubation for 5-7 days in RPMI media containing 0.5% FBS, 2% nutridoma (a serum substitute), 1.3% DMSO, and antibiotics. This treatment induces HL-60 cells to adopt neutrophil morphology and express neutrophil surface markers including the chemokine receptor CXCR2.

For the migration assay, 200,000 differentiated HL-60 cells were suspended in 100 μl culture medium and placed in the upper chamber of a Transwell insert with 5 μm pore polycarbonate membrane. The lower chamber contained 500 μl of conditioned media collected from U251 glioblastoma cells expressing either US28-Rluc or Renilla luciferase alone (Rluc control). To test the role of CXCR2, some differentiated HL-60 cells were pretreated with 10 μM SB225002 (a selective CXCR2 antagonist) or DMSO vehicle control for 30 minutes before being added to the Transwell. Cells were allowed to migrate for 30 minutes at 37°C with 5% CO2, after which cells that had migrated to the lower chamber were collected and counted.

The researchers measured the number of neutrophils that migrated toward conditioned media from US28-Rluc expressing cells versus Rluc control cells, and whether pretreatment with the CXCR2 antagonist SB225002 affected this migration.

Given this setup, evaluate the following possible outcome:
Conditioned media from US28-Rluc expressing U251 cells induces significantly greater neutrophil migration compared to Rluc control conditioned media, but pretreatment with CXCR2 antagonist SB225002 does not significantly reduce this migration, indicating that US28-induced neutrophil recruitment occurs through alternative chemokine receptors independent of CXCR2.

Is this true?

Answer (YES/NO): NO